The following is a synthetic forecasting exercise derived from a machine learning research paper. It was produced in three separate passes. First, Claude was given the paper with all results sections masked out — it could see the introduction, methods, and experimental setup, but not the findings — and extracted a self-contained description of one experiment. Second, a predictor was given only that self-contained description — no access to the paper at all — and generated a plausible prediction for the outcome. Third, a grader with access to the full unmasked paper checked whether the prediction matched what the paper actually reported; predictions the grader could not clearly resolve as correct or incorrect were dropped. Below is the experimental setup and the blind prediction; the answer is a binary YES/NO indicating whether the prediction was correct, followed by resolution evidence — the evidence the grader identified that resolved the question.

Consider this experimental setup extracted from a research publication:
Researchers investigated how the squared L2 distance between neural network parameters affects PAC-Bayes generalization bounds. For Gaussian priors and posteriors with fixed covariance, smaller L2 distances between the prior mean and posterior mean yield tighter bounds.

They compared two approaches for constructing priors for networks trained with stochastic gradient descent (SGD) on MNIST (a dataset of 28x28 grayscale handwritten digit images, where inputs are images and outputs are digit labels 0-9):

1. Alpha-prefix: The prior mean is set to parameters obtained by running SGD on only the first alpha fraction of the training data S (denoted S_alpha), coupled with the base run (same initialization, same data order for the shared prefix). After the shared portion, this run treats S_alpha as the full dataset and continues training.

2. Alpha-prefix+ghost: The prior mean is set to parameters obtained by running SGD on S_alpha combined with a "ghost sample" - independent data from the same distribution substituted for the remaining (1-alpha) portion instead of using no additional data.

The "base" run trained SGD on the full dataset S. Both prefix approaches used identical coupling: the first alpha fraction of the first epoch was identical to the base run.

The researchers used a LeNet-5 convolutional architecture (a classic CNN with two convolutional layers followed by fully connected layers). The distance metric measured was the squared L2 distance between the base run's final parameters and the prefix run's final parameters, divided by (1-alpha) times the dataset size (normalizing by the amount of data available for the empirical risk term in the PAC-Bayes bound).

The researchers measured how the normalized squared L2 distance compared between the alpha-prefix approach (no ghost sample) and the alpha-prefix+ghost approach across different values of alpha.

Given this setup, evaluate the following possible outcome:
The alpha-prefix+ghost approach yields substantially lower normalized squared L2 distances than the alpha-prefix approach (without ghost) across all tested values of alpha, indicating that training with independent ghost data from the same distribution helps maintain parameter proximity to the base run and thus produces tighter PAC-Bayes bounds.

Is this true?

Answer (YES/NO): NO